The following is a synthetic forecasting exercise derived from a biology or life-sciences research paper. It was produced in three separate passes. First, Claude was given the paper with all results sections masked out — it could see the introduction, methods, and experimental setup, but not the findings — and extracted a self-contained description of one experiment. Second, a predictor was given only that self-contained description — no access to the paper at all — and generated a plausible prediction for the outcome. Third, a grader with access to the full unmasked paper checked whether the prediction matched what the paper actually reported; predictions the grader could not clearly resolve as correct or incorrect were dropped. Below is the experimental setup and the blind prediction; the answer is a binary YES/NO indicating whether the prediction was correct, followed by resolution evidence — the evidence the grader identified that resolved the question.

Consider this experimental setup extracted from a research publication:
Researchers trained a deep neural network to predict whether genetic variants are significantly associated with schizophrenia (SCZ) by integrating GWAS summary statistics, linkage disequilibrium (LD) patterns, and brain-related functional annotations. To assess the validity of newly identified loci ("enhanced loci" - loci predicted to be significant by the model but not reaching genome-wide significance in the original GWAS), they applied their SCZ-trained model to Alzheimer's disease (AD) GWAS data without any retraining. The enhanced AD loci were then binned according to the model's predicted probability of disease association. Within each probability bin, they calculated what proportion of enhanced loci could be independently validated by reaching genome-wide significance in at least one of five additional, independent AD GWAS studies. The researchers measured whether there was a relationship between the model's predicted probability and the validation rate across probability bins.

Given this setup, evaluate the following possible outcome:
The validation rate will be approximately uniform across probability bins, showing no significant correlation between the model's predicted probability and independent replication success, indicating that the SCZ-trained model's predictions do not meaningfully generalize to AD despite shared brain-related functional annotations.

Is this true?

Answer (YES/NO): NO